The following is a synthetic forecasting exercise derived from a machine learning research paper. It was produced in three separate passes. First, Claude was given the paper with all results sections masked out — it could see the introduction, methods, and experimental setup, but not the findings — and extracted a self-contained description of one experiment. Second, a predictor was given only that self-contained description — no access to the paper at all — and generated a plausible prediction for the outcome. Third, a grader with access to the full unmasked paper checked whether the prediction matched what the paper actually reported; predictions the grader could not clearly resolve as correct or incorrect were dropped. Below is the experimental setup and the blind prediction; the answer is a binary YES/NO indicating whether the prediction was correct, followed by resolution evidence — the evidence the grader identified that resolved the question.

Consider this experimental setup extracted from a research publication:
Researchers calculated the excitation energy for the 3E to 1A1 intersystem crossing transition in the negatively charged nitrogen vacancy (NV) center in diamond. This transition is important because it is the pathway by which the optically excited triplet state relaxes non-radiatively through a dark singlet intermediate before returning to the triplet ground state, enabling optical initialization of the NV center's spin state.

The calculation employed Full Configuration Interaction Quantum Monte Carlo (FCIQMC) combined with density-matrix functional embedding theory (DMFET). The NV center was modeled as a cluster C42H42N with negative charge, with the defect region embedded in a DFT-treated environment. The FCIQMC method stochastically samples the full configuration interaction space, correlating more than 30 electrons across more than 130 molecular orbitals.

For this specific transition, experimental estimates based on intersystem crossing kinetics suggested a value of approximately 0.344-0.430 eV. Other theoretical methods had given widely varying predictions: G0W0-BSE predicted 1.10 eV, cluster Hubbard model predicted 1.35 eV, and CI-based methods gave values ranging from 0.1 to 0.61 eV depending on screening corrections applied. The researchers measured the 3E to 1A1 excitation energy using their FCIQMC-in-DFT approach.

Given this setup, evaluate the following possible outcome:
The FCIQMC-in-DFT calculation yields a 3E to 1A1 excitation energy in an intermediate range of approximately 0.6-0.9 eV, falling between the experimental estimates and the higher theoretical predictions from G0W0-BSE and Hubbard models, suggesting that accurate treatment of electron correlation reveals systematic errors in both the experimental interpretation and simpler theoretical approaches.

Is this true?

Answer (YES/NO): NO